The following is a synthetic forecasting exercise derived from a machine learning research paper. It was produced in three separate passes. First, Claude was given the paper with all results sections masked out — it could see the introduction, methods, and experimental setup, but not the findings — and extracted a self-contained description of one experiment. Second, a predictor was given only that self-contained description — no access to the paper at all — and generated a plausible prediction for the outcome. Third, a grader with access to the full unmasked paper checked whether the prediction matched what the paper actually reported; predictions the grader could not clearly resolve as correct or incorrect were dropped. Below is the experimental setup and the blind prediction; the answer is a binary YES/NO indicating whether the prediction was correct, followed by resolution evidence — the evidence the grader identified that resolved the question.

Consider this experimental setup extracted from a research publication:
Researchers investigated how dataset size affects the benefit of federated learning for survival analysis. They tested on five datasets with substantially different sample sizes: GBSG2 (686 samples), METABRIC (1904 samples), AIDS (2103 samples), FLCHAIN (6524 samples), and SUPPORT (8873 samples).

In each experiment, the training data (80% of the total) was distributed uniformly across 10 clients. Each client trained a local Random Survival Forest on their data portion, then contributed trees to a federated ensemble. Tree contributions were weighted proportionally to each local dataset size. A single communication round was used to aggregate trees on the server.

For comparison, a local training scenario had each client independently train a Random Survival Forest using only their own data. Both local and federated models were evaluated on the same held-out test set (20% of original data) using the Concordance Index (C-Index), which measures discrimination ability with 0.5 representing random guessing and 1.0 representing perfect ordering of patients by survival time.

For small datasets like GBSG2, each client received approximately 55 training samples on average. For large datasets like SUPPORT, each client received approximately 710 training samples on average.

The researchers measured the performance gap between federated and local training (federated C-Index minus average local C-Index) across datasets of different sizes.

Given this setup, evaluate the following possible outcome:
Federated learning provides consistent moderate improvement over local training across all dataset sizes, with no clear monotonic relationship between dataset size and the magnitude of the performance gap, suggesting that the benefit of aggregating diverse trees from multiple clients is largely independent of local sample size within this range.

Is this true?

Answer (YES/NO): YES